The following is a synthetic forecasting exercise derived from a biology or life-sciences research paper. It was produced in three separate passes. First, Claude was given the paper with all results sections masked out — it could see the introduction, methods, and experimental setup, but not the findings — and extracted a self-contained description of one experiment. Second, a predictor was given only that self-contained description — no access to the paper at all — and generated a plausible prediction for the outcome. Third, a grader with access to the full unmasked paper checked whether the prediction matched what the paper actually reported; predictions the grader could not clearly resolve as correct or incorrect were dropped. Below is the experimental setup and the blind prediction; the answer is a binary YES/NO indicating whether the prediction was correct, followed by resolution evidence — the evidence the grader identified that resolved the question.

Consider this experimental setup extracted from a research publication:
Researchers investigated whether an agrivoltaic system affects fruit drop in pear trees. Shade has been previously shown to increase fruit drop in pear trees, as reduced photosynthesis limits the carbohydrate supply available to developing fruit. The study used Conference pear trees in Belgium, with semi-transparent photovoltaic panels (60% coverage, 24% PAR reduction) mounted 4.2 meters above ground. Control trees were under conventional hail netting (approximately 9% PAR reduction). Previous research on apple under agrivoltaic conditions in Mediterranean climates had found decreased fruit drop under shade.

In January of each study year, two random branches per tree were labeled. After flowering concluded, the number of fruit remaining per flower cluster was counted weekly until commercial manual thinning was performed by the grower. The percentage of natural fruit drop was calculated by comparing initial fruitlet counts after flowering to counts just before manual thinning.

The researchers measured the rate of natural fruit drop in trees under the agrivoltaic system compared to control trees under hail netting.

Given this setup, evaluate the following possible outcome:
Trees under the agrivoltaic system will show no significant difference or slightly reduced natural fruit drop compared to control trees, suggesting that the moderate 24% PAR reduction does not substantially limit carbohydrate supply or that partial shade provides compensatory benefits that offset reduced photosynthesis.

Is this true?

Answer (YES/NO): YES